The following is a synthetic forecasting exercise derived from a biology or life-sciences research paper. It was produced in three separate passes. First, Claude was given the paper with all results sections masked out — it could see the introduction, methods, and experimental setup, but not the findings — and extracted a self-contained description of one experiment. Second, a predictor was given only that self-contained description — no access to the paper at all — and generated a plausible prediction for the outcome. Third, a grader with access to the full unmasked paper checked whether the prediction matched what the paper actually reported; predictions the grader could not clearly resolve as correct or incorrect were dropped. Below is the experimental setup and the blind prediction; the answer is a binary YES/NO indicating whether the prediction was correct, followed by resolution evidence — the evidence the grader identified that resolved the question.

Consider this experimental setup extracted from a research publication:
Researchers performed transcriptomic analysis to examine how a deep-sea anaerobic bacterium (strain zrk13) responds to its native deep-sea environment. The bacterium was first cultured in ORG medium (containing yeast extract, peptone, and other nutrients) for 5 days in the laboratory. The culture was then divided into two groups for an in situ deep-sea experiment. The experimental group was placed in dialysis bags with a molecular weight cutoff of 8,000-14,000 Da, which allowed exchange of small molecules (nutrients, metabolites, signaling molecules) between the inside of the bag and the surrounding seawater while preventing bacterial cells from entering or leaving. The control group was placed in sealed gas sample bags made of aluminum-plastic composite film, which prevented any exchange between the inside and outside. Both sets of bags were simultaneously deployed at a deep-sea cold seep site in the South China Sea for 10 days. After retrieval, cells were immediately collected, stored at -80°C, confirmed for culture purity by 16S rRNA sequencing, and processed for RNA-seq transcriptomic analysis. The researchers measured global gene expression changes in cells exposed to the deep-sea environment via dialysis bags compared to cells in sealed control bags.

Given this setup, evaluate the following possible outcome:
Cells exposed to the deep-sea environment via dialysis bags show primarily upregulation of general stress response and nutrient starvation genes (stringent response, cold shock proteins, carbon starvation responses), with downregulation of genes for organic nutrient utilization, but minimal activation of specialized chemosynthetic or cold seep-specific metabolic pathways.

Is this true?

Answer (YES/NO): NO